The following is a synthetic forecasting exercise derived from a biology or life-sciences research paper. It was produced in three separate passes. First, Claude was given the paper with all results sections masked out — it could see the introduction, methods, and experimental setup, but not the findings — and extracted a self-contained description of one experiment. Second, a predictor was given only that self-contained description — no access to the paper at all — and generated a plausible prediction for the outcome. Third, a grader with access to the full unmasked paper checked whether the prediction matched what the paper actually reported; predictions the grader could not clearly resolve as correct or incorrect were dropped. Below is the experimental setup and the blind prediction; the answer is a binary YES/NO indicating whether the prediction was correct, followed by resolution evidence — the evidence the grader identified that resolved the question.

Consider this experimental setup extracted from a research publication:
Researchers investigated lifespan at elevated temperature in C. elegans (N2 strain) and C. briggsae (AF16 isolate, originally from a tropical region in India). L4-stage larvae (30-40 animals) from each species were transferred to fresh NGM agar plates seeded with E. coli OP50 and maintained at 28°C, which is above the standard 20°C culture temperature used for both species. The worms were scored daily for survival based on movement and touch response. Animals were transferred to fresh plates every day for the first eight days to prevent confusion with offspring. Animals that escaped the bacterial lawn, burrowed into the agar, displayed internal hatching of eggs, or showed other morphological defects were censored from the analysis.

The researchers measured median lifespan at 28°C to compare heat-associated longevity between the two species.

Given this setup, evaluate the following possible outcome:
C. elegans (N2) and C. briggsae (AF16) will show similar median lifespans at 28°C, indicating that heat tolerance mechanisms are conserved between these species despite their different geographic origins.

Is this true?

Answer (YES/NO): NO